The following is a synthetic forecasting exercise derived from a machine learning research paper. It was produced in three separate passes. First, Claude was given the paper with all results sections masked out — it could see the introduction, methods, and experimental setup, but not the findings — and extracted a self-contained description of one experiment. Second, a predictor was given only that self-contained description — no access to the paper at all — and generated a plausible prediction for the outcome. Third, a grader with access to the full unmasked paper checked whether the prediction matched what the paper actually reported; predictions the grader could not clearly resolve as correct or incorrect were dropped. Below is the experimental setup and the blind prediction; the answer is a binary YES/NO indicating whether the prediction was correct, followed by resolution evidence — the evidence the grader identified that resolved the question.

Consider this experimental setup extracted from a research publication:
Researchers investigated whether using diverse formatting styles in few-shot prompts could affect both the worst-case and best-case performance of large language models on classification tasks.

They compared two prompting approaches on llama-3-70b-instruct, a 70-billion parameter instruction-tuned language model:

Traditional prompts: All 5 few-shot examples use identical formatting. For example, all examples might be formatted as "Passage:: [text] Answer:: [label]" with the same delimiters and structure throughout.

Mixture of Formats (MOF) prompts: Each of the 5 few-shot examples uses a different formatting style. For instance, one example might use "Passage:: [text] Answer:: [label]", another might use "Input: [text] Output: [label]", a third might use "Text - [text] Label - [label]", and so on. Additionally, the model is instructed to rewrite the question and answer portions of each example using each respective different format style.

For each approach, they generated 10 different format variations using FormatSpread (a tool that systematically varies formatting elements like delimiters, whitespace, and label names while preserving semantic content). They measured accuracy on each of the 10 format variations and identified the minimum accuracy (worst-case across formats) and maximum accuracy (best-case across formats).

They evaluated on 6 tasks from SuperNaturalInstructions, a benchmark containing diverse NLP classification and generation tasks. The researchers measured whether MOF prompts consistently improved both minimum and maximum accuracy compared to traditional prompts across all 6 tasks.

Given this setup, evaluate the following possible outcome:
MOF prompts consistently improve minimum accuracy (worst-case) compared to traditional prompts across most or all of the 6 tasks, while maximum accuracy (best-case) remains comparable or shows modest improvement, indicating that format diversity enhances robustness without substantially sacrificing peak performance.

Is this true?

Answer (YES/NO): YES